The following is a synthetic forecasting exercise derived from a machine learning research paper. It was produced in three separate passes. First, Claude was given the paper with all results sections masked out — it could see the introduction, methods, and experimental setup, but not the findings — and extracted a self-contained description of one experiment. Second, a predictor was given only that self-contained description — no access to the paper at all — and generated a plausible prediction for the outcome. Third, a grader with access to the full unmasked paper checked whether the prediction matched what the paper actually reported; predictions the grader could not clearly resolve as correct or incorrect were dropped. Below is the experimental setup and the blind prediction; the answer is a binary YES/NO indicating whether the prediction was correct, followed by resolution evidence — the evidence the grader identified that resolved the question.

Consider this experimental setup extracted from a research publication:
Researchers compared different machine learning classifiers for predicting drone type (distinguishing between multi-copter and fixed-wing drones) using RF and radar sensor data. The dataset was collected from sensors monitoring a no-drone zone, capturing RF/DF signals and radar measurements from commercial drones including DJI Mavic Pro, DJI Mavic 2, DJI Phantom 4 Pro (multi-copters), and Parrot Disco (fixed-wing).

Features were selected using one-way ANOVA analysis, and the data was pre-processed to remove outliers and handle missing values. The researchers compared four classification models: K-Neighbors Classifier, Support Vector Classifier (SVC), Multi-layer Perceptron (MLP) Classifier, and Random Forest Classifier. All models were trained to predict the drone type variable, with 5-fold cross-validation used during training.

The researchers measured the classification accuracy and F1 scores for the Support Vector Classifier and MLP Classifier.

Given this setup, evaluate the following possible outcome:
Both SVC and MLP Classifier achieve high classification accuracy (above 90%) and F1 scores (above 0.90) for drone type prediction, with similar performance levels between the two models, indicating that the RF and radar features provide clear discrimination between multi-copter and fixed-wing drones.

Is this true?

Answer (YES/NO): NO